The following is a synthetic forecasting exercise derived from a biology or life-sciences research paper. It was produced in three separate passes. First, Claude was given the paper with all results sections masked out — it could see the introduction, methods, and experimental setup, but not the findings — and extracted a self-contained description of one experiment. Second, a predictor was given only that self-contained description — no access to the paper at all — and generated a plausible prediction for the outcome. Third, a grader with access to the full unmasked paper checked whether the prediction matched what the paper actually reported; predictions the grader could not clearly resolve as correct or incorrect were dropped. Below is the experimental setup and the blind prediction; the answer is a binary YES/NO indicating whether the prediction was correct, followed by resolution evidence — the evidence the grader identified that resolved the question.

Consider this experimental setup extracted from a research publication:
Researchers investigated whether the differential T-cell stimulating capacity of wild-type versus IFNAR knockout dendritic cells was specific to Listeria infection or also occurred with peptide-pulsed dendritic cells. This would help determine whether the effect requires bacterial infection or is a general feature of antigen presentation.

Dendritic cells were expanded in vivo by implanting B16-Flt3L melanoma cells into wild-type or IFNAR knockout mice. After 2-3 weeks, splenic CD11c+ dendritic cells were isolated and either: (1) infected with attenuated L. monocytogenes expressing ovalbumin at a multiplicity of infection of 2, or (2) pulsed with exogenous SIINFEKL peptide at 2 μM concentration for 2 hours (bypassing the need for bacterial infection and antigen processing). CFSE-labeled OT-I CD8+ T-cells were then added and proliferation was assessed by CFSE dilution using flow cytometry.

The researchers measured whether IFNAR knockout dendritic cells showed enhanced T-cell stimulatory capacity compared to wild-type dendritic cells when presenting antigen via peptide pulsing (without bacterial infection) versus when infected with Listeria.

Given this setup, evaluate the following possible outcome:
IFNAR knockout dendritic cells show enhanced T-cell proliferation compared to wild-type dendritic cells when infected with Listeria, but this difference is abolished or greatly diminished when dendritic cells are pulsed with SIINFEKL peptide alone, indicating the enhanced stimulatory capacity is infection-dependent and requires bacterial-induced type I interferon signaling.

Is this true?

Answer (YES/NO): YES